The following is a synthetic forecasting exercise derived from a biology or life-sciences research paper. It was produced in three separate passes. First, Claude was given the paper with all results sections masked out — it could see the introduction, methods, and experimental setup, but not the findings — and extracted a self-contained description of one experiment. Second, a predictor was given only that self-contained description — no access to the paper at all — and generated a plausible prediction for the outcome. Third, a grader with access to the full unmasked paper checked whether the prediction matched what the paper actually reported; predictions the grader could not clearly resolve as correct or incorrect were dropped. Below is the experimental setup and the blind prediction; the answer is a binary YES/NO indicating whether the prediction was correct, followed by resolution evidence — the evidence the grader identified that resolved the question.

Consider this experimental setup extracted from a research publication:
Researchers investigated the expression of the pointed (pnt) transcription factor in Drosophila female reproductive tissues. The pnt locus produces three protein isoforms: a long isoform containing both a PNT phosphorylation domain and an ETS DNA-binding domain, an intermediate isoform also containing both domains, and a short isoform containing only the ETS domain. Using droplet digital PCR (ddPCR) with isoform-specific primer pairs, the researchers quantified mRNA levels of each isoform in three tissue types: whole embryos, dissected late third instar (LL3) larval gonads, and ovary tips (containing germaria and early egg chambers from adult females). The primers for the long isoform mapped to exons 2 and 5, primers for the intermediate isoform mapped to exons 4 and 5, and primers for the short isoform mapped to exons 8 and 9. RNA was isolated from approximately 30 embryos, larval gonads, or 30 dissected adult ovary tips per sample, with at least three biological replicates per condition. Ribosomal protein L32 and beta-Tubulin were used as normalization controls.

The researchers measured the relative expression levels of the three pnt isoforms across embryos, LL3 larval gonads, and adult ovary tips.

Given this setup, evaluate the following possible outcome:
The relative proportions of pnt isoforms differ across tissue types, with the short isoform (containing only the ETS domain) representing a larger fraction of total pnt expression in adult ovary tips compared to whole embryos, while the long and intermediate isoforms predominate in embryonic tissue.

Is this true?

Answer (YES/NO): NO